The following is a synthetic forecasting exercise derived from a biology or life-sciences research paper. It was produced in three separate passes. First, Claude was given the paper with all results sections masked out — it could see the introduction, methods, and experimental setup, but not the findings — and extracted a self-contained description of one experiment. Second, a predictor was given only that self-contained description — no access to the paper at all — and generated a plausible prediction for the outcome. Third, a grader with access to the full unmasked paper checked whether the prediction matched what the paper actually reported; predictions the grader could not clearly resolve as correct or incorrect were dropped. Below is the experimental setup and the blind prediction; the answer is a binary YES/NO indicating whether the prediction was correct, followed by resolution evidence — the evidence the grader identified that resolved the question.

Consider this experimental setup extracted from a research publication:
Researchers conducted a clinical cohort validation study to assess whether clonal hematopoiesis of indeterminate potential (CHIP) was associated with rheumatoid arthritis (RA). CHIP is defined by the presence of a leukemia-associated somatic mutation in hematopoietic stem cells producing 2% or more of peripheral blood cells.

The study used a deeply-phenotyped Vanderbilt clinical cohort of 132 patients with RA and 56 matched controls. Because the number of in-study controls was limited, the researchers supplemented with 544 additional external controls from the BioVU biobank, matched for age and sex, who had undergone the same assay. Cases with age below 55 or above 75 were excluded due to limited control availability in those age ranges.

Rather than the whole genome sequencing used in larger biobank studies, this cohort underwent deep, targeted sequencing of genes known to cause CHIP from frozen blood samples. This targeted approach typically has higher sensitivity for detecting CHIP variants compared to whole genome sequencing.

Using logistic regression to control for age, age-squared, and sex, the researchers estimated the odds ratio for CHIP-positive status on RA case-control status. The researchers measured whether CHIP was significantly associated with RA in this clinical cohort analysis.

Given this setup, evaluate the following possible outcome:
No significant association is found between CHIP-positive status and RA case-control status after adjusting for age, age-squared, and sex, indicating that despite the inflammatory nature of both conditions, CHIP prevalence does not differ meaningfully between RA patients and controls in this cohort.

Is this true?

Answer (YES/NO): NO